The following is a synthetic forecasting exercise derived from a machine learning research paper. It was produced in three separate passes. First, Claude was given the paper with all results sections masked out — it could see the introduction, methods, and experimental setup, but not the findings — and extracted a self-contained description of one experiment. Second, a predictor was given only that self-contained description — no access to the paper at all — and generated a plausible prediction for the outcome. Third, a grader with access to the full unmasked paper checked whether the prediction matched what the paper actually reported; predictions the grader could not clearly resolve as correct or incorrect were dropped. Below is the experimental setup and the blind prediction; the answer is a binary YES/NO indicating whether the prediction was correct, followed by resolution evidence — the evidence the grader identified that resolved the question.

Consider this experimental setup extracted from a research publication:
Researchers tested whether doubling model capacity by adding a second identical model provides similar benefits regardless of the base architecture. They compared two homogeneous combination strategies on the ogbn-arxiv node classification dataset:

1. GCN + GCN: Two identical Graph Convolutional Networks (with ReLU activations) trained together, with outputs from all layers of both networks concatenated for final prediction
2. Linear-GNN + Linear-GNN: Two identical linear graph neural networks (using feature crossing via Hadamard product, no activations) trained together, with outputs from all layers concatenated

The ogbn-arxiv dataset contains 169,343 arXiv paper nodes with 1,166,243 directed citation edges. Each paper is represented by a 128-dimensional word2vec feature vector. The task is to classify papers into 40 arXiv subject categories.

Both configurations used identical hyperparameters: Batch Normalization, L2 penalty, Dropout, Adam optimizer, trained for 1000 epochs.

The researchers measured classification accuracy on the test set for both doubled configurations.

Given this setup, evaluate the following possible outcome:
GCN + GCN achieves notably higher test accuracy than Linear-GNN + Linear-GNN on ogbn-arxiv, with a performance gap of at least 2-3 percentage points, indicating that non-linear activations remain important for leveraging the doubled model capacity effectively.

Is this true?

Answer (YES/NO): NO